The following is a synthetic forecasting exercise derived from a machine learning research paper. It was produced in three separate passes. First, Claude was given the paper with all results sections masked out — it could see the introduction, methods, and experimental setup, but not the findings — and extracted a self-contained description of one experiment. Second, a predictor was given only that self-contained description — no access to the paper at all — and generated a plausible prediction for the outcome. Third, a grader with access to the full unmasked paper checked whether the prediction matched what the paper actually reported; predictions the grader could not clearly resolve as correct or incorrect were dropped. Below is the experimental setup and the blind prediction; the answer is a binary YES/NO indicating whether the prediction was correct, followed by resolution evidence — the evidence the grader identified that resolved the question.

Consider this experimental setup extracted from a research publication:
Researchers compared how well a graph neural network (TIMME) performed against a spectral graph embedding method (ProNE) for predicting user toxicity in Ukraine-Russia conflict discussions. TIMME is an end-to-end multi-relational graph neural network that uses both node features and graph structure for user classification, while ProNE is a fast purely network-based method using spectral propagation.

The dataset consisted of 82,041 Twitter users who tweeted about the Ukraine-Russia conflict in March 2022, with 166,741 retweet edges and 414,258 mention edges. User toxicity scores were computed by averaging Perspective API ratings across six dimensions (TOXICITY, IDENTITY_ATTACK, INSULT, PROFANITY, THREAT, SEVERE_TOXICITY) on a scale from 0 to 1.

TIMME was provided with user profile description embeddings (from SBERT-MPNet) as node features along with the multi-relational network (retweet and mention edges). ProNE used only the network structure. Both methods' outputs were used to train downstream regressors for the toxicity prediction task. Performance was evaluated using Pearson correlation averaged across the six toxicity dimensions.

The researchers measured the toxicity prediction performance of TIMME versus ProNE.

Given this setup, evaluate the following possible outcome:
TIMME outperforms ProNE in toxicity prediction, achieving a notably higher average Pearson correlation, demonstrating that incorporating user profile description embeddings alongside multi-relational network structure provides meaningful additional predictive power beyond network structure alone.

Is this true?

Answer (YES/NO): NO